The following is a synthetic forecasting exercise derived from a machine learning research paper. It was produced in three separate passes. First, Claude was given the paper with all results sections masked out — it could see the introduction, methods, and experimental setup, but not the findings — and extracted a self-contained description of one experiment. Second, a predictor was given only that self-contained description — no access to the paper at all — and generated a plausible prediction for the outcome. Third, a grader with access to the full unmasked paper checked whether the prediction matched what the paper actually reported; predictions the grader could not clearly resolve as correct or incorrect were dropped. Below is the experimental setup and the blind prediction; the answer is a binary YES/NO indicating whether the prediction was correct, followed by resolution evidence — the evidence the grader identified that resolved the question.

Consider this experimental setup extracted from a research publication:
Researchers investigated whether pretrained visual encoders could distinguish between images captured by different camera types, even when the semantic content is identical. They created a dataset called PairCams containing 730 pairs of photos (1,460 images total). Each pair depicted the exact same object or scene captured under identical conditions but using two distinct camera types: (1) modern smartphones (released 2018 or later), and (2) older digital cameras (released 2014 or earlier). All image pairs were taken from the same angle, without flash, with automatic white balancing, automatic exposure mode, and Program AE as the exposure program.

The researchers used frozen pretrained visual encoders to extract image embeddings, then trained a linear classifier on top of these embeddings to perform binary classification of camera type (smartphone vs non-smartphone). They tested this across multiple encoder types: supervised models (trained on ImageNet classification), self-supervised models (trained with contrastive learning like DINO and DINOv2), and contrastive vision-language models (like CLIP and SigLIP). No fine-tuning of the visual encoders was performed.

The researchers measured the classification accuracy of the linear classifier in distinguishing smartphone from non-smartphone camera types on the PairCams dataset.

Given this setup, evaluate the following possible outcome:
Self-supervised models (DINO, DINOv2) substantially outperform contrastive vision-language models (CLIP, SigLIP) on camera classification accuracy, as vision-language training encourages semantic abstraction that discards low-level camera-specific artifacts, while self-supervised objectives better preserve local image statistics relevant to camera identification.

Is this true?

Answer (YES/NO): NO